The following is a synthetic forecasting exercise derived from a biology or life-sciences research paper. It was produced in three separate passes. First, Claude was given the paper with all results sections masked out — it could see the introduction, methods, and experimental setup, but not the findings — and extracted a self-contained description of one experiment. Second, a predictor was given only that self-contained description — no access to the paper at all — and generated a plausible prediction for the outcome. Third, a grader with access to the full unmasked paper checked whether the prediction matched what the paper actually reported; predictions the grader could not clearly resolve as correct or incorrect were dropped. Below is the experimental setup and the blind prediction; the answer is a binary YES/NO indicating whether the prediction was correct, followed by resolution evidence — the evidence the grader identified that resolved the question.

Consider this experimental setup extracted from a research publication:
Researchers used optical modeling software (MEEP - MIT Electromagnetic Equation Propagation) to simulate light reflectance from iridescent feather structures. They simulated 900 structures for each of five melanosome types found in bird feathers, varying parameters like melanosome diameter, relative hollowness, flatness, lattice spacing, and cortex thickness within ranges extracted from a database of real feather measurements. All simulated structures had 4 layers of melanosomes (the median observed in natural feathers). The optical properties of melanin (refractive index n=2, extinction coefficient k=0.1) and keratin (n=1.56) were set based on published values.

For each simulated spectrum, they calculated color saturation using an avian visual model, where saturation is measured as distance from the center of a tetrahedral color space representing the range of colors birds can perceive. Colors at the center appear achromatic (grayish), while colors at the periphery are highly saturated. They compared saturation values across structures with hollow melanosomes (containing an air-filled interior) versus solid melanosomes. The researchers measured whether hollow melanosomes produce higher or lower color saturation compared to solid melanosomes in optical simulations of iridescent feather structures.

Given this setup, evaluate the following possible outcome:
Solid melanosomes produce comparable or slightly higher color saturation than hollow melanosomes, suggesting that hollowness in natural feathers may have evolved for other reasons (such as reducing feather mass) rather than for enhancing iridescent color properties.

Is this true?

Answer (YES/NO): NO